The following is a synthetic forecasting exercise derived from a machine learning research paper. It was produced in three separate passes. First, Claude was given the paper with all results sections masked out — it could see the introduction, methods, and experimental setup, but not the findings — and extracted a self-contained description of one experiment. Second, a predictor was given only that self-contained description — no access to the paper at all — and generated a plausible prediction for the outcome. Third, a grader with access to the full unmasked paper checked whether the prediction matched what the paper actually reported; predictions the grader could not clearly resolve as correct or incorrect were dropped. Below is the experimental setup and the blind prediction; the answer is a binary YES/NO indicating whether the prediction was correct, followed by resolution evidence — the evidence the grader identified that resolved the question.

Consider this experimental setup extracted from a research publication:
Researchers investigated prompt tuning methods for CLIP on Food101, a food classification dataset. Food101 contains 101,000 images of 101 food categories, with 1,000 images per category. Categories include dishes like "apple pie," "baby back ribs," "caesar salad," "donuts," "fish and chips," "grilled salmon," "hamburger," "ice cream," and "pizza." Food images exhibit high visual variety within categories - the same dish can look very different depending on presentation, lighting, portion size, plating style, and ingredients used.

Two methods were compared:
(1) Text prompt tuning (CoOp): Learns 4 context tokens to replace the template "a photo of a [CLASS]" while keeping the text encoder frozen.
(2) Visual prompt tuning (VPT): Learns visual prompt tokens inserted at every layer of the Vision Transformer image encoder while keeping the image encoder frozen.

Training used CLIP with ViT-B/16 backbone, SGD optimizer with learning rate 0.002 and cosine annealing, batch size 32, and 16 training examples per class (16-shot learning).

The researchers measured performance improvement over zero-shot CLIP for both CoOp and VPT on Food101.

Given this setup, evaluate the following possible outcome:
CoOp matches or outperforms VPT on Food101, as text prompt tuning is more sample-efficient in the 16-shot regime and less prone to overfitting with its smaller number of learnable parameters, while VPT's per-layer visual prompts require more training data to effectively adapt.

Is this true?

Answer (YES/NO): YES